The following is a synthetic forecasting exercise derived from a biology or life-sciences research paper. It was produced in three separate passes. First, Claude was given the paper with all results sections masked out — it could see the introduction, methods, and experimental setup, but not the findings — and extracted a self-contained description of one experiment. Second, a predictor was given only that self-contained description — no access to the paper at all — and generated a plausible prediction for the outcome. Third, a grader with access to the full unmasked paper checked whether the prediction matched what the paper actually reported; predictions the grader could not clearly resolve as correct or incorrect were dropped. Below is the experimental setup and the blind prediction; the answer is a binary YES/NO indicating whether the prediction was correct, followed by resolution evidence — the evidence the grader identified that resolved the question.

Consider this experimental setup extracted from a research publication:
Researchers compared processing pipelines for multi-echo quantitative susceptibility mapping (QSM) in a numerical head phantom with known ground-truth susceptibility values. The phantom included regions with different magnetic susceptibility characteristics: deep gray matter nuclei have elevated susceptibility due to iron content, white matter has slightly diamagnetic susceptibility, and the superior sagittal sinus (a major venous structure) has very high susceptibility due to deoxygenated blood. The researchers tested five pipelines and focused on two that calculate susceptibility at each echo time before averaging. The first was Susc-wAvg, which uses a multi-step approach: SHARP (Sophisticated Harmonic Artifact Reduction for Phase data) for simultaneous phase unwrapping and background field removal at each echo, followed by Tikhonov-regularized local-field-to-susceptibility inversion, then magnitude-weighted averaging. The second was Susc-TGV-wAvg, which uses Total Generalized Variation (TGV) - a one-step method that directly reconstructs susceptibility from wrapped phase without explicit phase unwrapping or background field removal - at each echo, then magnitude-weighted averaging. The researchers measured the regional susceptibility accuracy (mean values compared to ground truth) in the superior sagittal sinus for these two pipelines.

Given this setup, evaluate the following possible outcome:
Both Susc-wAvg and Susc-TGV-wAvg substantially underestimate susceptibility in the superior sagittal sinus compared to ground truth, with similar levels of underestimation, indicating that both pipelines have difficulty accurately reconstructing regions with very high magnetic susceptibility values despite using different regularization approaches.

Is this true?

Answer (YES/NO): NO